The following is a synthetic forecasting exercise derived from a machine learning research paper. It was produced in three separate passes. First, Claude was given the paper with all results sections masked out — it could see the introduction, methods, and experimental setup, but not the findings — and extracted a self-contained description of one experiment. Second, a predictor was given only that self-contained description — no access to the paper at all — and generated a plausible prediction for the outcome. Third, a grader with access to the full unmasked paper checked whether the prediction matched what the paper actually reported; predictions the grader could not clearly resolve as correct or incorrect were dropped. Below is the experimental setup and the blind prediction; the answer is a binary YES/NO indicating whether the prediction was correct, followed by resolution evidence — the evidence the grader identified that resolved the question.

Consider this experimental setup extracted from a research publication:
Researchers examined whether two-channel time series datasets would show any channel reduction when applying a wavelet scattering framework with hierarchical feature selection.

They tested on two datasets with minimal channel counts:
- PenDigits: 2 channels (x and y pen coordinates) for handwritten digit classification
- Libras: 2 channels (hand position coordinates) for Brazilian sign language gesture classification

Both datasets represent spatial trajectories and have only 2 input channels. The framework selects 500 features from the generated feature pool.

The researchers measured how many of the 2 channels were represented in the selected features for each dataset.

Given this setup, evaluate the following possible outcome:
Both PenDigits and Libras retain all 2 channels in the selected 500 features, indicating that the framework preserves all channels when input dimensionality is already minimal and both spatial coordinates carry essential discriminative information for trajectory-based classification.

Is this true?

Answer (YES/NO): YES